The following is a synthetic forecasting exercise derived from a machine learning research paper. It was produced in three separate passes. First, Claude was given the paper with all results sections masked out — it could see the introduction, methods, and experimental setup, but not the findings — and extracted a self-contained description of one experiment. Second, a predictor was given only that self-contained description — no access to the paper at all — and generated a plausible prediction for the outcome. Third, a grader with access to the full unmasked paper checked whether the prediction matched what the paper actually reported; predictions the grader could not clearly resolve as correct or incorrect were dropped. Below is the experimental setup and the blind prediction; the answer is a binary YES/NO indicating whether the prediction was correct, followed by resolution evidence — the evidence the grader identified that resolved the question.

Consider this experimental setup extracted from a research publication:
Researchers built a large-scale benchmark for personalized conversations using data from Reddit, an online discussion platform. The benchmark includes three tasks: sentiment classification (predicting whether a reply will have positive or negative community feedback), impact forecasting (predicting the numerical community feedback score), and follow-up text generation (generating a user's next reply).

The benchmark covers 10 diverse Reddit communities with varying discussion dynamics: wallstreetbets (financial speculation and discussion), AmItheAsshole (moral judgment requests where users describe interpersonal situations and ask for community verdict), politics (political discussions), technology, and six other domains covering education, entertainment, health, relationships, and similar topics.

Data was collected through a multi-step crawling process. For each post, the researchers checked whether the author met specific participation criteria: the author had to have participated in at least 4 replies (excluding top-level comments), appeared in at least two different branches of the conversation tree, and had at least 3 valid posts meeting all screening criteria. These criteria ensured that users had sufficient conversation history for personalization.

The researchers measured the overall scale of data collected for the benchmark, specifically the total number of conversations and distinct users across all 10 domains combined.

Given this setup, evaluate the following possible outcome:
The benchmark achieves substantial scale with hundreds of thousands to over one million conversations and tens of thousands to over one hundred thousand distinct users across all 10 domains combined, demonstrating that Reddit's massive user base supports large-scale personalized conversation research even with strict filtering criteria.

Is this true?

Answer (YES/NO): NO